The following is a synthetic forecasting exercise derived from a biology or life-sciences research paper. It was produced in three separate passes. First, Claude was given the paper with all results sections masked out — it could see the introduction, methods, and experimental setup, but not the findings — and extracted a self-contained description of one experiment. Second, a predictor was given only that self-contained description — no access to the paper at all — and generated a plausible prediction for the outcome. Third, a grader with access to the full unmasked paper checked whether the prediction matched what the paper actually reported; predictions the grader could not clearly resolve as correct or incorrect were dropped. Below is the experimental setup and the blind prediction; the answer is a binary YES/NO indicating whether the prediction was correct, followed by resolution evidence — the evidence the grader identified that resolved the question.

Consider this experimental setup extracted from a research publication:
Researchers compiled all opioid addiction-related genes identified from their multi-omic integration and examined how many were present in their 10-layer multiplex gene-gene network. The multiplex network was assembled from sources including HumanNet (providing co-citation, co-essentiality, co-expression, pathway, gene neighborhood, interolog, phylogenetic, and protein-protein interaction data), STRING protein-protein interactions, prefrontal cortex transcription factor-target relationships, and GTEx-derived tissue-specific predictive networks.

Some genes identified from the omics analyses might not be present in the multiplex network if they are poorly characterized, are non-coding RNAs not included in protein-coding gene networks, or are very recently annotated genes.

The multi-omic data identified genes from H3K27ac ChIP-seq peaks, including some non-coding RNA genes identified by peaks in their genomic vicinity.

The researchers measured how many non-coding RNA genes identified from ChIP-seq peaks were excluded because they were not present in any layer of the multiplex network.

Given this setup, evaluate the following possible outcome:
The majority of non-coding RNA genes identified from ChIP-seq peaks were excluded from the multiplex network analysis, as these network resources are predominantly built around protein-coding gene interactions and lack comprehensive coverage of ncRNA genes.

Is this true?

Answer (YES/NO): YES